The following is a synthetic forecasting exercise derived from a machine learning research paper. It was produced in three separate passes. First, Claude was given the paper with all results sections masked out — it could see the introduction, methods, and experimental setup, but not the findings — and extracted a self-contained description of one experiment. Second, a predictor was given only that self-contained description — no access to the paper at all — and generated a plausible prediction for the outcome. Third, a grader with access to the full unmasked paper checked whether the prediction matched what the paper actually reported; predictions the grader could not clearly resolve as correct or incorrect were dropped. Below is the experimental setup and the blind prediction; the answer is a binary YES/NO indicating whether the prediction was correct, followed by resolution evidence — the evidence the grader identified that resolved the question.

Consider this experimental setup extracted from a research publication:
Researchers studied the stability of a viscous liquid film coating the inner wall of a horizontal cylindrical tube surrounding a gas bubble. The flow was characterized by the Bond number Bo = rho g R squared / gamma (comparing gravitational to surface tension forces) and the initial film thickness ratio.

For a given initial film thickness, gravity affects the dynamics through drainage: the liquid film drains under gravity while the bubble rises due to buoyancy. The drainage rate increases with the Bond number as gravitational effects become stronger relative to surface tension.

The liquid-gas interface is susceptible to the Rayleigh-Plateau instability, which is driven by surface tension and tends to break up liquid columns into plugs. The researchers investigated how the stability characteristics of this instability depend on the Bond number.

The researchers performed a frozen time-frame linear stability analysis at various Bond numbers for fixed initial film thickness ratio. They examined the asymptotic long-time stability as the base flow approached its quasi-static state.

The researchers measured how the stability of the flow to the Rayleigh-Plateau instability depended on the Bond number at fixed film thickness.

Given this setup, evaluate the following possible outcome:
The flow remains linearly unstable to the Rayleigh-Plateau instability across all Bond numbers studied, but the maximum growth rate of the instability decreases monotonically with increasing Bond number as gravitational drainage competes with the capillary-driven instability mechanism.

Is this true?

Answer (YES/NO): NO